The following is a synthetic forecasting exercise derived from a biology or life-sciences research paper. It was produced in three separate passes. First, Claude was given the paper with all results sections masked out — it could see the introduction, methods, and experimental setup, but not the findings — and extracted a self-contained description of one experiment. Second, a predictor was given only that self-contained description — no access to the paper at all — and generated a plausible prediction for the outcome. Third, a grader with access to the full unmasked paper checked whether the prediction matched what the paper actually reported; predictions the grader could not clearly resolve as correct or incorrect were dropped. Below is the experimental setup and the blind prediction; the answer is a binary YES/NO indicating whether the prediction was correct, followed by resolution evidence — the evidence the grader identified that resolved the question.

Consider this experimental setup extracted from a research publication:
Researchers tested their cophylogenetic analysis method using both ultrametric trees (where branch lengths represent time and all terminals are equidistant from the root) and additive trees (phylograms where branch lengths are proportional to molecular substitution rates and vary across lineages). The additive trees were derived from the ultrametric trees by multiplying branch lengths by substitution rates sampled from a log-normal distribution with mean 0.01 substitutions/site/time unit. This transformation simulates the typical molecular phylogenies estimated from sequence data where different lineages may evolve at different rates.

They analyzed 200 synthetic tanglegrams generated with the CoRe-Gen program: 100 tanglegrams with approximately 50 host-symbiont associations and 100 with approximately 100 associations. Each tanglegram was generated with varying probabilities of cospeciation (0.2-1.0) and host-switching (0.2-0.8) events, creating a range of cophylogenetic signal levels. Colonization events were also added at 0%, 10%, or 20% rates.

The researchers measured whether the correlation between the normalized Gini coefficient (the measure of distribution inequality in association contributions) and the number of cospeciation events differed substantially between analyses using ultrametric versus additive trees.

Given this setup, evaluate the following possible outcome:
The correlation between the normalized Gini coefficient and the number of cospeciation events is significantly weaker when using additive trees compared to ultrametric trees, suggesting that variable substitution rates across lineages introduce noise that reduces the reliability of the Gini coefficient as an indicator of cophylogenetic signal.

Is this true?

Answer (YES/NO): YES